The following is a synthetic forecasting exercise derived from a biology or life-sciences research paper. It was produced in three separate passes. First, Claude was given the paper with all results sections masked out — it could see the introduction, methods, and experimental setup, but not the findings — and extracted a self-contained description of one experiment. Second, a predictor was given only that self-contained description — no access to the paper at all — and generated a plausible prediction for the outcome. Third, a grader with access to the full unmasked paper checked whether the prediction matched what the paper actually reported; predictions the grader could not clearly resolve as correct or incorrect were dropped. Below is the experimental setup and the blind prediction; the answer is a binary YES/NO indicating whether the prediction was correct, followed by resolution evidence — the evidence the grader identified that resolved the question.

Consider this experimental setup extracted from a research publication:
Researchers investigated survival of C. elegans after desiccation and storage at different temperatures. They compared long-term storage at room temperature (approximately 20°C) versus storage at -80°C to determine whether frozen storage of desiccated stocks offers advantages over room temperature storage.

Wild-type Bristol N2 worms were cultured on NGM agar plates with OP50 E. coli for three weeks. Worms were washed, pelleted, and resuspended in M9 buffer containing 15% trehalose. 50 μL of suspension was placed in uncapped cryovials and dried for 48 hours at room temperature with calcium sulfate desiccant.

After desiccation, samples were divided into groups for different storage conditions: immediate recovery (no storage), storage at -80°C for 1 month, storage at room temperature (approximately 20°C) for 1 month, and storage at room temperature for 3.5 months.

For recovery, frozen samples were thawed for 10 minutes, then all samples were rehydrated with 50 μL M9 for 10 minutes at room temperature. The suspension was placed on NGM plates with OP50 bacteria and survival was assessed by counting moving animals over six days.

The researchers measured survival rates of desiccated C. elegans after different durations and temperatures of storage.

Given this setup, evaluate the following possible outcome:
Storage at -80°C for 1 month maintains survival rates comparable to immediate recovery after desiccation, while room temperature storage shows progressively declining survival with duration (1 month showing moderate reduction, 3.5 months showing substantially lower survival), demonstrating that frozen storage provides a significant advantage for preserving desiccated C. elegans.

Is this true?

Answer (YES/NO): NO